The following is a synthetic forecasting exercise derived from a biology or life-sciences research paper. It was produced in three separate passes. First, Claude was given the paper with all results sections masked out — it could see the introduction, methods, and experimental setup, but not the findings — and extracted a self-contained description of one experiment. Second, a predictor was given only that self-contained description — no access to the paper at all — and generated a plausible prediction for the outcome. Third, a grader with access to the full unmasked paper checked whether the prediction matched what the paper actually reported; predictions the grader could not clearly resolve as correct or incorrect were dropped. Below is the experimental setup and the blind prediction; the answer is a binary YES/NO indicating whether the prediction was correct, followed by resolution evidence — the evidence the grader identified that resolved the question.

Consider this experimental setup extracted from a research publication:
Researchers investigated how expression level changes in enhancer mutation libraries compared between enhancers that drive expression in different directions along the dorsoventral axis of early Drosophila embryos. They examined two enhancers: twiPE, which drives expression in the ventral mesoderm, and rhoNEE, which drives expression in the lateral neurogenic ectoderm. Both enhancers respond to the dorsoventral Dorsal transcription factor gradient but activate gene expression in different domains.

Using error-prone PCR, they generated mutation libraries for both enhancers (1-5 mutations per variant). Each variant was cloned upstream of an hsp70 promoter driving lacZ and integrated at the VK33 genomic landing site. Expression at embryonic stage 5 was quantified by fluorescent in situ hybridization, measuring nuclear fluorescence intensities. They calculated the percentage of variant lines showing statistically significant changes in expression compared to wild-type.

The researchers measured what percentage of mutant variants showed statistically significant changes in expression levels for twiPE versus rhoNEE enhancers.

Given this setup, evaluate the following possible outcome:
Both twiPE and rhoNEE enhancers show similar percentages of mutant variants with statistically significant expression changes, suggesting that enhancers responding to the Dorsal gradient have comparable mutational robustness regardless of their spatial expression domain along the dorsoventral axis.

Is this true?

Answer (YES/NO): NO